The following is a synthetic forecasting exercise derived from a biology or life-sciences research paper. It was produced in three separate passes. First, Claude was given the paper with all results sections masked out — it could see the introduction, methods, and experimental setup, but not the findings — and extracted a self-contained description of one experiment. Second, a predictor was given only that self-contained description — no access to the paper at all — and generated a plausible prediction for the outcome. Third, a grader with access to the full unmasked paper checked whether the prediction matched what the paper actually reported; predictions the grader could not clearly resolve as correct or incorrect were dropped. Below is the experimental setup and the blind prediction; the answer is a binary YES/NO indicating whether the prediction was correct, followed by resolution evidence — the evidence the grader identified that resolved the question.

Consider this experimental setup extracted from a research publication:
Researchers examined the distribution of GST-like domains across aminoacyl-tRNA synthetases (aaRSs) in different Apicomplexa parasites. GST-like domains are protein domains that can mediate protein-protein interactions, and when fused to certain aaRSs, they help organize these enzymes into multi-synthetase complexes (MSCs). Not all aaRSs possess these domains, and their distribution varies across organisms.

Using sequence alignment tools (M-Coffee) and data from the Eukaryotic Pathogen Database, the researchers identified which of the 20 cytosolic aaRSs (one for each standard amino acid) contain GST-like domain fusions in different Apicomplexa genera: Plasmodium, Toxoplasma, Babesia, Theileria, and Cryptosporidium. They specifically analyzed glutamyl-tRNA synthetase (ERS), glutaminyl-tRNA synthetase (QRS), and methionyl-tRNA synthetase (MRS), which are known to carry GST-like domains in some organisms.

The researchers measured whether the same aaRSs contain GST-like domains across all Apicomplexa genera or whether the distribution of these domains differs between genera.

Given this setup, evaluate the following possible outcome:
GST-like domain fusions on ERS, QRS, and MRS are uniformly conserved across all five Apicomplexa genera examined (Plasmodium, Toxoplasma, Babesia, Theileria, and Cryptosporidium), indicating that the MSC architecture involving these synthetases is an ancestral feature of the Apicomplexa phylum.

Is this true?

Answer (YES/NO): NO